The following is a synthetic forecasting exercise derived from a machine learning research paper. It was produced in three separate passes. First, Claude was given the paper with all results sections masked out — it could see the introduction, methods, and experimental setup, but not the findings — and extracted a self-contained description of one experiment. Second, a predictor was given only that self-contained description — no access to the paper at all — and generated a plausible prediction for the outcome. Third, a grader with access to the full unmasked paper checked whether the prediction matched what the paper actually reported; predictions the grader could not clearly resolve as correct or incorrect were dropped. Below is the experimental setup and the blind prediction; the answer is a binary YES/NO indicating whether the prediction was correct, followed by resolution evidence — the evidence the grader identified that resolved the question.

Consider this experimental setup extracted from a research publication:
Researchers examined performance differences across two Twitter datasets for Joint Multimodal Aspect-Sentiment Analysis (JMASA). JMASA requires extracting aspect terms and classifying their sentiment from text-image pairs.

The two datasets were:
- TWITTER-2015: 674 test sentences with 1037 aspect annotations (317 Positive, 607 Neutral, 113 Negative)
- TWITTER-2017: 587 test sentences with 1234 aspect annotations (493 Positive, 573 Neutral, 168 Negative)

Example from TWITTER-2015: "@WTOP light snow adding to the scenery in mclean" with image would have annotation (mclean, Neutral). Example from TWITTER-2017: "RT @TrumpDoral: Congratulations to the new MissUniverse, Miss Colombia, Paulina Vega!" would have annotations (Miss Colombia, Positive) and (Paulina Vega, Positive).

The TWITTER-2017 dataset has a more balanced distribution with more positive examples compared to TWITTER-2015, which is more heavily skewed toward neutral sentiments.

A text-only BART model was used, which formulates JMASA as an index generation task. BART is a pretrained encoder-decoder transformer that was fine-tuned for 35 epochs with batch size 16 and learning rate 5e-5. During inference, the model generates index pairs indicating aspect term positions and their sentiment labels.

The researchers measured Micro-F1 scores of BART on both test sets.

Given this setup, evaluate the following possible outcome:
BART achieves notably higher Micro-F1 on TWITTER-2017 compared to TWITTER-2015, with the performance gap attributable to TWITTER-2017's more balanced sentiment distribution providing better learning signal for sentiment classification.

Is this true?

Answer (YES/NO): NO